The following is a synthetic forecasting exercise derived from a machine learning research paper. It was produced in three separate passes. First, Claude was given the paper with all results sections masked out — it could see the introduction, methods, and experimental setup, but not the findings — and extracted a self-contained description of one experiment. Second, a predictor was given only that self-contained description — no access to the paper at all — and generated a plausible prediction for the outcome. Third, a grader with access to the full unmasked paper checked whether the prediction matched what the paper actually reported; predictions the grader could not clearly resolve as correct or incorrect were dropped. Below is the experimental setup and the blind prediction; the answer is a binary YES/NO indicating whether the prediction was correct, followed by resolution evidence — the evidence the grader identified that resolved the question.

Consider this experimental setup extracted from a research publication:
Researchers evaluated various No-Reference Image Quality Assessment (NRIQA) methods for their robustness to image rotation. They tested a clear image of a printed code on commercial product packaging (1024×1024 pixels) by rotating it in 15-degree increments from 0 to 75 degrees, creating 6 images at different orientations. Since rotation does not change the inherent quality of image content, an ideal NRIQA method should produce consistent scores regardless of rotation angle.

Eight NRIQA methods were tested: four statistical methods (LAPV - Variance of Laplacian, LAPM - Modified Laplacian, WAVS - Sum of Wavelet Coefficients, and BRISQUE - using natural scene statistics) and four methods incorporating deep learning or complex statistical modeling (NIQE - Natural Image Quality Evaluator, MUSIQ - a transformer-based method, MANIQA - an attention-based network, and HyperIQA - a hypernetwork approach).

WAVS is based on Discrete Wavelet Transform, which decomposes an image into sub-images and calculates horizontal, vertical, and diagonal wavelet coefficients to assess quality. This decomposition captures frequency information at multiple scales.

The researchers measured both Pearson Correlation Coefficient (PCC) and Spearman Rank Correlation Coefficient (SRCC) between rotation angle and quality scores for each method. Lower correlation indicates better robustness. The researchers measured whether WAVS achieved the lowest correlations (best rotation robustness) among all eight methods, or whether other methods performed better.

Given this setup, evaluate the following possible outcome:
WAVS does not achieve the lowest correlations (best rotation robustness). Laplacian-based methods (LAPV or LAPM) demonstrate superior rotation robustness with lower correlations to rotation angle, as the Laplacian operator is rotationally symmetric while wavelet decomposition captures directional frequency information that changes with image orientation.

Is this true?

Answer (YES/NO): NO